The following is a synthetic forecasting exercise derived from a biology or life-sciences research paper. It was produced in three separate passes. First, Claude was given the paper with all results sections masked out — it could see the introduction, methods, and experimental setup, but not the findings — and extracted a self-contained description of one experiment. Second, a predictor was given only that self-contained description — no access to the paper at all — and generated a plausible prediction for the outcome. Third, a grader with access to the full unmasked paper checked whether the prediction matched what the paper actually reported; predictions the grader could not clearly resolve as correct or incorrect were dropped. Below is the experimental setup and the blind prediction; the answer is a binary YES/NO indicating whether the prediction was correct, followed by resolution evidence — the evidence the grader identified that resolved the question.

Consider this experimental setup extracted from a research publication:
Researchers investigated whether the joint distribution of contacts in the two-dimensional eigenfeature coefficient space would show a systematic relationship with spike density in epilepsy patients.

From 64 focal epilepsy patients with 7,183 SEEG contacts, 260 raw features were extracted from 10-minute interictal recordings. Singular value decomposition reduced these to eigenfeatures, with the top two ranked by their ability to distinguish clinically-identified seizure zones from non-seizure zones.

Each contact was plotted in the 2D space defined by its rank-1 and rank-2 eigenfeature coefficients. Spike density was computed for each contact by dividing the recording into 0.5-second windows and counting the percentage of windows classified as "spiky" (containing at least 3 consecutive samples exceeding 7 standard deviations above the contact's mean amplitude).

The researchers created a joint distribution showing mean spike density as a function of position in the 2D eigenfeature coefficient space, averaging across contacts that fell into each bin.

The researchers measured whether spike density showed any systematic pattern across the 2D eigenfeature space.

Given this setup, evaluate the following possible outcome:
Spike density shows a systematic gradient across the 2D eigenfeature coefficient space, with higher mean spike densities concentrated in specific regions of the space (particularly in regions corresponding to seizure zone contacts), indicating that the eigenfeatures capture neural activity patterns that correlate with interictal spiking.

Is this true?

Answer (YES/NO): YES